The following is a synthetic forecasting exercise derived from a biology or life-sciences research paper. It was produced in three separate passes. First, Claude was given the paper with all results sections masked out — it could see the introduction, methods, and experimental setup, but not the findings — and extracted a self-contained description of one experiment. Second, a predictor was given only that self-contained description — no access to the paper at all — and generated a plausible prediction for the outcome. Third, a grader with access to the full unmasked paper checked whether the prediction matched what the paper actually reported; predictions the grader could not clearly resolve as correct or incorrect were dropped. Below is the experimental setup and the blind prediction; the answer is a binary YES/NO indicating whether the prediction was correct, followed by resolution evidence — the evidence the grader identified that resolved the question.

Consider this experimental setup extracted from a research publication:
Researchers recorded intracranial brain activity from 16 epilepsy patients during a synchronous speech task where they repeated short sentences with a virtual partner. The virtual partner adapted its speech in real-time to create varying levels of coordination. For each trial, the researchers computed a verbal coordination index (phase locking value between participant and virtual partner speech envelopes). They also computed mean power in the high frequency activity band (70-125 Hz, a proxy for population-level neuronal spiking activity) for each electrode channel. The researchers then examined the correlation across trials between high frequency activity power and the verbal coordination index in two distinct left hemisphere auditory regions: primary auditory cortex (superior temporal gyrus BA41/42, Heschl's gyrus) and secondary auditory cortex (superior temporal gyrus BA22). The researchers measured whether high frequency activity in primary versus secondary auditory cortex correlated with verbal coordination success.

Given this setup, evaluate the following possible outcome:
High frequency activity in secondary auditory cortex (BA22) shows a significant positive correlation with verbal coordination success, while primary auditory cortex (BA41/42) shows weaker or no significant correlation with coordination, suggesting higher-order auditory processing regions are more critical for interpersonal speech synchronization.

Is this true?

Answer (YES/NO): NO